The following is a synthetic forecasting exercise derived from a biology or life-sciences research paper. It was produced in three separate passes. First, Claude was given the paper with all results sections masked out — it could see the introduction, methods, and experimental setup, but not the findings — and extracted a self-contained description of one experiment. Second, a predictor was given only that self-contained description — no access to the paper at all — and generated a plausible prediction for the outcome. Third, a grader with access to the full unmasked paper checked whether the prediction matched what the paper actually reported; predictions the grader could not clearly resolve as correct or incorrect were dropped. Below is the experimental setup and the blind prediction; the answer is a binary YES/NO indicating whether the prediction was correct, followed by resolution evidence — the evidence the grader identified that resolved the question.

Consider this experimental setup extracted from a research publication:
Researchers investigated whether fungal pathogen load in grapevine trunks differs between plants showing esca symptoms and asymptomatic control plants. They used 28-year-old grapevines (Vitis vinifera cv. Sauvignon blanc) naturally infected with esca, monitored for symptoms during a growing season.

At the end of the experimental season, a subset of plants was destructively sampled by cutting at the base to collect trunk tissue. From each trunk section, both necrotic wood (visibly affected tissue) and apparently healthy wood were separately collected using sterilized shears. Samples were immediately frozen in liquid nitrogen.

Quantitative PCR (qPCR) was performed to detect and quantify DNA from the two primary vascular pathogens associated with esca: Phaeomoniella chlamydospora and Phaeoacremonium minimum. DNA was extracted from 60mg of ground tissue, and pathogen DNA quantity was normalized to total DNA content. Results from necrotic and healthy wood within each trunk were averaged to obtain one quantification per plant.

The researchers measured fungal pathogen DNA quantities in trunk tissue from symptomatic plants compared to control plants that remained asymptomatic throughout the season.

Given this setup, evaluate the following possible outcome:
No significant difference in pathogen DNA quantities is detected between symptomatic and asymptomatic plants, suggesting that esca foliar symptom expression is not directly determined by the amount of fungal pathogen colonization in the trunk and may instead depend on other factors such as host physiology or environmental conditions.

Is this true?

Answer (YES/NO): NO